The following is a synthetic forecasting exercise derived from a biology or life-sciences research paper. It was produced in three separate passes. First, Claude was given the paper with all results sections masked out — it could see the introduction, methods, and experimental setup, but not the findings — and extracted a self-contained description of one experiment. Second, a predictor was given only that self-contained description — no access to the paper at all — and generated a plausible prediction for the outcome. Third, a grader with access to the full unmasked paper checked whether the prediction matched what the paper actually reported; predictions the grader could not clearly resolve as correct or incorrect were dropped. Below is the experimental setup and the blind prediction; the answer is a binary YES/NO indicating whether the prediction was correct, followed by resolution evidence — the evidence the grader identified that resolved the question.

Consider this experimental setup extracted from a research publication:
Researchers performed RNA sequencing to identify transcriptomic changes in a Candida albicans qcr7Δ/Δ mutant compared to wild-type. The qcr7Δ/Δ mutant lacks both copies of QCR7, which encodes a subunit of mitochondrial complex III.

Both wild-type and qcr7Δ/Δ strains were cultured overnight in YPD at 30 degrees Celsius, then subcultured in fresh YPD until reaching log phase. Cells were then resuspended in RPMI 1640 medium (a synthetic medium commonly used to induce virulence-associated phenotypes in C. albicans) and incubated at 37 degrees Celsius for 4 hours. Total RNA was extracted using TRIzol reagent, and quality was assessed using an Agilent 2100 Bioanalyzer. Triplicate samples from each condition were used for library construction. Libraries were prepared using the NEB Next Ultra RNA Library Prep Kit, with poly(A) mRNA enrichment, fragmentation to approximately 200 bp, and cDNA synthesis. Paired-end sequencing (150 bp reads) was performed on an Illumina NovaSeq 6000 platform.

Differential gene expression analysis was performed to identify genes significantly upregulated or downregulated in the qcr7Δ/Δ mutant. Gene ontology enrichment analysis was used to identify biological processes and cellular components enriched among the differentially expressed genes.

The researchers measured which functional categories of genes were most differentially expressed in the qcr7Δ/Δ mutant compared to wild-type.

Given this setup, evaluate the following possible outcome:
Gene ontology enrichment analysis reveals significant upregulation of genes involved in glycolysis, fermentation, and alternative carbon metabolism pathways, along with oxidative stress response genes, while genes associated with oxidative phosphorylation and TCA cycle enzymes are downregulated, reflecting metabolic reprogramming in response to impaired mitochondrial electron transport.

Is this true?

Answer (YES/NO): NO